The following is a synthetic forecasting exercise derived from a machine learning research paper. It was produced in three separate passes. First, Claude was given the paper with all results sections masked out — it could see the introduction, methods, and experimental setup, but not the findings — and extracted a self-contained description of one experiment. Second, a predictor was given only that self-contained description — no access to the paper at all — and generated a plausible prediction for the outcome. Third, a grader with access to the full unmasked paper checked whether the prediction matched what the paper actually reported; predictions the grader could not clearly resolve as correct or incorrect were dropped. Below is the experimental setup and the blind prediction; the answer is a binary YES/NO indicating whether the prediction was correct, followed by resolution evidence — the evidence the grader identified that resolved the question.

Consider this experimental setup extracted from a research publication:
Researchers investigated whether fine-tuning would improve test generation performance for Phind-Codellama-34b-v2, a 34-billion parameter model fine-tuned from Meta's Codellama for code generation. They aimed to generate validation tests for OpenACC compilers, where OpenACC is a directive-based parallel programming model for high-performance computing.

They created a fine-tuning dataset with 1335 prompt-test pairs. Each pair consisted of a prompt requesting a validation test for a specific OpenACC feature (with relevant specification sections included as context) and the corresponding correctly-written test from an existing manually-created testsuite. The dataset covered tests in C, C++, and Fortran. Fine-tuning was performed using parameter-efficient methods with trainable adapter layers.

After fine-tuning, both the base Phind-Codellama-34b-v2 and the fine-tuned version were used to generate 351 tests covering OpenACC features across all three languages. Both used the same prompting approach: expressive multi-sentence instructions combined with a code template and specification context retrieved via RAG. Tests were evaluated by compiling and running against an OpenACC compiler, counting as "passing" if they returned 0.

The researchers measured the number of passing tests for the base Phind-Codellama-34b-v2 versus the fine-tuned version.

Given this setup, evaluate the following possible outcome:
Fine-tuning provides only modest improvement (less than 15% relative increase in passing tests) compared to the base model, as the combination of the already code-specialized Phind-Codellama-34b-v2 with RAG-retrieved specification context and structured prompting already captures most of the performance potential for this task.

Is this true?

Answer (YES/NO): NO